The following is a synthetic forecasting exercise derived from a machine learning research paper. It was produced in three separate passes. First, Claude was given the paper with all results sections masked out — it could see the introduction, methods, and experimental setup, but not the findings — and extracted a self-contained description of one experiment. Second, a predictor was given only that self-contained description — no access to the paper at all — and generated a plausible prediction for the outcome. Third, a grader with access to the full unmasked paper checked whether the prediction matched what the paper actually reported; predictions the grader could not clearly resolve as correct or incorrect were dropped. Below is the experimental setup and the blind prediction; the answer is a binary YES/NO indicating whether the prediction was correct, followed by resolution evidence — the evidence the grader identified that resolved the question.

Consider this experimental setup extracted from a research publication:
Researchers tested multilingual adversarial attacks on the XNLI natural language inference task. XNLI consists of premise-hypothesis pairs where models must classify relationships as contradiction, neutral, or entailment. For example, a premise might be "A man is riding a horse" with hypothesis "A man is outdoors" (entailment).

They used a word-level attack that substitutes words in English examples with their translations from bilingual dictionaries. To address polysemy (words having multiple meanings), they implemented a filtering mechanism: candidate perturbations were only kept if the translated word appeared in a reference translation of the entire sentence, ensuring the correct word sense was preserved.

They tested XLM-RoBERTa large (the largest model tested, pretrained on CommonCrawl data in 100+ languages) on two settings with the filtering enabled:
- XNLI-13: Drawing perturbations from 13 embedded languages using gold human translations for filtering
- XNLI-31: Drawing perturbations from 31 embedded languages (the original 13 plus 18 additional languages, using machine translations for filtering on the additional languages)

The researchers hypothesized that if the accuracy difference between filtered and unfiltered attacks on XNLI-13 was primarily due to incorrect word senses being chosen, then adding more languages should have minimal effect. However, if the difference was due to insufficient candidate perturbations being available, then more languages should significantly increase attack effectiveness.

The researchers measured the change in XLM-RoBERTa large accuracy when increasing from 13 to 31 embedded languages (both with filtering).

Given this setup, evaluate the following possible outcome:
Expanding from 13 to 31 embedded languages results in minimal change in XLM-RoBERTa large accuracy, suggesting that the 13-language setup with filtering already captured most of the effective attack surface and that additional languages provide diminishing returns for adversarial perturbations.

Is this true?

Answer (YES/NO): NO